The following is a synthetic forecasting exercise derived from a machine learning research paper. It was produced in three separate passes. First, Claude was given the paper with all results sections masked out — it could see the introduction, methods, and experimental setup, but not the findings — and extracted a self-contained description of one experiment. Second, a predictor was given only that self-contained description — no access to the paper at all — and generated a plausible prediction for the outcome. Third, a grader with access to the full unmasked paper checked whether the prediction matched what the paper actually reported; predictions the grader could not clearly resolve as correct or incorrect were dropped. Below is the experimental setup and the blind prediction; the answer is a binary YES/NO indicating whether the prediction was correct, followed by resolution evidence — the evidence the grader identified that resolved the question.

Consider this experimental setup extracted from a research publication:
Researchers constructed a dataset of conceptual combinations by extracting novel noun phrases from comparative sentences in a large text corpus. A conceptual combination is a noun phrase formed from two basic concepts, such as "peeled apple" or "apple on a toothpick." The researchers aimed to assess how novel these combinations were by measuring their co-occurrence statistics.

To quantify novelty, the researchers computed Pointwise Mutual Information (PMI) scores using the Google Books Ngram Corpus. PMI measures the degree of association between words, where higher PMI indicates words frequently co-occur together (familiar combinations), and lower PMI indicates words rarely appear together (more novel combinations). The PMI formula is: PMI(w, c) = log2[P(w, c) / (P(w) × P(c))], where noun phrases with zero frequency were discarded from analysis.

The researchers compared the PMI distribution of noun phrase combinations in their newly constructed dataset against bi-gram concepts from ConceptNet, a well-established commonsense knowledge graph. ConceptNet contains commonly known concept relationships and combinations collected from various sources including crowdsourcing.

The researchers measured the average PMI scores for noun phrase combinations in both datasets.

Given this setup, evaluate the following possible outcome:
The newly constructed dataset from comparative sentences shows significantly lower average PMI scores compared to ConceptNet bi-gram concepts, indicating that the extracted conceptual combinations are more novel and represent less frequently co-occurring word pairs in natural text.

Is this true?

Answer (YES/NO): YES